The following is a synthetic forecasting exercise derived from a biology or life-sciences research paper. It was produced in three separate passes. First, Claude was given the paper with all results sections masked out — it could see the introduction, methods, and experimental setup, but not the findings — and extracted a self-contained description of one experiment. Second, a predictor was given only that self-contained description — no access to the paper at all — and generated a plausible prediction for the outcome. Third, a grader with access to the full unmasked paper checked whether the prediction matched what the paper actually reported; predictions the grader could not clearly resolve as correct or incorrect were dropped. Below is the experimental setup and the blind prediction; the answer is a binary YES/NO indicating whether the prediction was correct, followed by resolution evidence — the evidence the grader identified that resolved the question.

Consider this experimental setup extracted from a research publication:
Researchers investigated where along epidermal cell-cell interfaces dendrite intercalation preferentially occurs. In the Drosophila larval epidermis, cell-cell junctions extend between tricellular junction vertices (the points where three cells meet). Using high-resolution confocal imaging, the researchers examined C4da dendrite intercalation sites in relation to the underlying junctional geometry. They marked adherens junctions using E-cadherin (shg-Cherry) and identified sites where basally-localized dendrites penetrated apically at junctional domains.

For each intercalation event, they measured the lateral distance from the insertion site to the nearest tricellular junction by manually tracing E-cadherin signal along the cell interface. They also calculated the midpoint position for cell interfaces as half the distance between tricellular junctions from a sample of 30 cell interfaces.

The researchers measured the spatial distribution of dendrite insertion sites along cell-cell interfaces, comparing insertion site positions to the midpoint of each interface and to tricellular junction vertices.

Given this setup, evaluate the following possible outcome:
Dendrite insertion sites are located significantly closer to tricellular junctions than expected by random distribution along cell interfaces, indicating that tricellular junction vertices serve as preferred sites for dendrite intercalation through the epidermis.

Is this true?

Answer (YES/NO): YES